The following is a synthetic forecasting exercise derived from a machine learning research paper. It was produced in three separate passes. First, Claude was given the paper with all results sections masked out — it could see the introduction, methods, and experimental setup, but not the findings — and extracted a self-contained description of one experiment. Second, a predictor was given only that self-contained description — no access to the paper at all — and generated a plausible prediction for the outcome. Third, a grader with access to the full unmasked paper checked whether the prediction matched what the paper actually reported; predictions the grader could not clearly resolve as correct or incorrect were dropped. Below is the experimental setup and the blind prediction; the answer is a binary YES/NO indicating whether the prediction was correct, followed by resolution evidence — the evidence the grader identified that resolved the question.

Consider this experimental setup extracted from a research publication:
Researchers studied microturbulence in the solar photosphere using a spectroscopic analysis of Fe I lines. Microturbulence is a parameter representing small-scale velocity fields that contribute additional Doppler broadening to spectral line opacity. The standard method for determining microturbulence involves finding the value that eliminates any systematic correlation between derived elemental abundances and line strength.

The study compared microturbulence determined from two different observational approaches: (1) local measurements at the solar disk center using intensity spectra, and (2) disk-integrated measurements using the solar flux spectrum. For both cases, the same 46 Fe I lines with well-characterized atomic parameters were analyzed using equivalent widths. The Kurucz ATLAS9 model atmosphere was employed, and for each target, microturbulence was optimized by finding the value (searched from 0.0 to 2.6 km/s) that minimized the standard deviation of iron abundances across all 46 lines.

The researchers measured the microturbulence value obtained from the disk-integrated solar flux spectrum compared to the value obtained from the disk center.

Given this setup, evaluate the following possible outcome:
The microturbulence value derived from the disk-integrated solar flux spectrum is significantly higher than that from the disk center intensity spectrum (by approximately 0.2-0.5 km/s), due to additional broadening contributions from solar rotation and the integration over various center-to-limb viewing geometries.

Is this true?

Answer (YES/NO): NO